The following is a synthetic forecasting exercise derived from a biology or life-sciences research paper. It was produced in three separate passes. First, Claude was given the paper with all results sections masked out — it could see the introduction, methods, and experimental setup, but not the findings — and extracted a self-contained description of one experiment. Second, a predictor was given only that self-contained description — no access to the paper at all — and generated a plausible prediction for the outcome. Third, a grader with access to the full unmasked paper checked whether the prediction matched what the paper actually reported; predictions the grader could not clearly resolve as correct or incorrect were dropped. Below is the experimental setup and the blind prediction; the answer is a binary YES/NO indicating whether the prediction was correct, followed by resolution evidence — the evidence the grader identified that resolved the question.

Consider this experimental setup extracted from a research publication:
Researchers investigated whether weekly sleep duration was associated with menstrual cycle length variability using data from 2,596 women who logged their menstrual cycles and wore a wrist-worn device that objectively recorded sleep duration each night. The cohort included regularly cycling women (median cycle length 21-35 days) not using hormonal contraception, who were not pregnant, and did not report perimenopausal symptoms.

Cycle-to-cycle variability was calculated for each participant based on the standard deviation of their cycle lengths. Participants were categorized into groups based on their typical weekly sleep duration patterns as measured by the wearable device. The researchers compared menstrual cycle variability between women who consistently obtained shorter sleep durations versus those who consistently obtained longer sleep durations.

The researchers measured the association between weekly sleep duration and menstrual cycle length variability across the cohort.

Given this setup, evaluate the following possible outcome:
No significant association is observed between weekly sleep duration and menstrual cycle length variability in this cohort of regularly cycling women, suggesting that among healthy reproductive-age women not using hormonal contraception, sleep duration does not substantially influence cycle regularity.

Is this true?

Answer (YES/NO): NO